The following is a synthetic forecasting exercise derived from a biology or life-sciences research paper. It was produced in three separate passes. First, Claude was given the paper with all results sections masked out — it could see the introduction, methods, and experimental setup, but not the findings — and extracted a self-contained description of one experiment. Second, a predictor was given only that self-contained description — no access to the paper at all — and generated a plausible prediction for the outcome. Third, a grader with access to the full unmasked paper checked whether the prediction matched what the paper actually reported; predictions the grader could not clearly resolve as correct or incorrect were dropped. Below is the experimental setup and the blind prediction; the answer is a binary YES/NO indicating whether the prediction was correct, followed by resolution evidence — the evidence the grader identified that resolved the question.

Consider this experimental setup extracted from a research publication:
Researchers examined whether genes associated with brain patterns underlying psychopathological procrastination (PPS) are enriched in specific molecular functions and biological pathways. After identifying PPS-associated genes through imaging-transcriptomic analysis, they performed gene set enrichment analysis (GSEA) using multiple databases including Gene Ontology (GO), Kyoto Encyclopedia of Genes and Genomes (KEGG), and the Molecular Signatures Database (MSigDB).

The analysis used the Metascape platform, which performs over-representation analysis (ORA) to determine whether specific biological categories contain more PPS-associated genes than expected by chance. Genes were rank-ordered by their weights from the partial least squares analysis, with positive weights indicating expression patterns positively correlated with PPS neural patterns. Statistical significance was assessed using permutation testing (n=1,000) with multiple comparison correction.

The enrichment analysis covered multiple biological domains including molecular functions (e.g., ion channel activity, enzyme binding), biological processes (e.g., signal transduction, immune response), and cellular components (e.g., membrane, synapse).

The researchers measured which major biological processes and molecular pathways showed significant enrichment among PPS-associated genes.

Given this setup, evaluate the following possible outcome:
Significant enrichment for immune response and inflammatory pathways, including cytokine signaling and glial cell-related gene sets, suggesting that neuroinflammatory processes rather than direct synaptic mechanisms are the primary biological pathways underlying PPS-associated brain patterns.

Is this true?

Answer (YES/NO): NO